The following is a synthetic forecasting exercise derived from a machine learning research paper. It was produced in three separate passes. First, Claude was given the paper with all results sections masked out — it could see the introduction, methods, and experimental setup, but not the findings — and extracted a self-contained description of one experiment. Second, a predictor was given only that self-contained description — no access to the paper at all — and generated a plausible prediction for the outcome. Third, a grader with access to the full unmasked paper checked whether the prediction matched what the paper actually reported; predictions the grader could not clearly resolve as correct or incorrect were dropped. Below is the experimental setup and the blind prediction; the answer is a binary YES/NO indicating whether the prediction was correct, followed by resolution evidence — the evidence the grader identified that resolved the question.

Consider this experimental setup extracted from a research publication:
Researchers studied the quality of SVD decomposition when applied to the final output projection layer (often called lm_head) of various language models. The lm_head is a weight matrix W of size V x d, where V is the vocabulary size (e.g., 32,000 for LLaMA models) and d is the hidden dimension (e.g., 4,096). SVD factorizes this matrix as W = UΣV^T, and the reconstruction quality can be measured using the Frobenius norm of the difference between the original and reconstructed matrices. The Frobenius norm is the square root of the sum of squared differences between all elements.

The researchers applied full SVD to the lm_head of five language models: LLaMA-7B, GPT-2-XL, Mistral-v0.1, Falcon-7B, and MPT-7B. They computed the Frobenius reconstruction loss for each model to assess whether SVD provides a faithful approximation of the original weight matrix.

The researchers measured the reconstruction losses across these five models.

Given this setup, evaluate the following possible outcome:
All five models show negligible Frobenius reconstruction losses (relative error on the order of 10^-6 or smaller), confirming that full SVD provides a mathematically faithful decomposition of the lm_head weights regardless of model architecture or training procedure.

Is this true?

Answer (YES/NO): NO